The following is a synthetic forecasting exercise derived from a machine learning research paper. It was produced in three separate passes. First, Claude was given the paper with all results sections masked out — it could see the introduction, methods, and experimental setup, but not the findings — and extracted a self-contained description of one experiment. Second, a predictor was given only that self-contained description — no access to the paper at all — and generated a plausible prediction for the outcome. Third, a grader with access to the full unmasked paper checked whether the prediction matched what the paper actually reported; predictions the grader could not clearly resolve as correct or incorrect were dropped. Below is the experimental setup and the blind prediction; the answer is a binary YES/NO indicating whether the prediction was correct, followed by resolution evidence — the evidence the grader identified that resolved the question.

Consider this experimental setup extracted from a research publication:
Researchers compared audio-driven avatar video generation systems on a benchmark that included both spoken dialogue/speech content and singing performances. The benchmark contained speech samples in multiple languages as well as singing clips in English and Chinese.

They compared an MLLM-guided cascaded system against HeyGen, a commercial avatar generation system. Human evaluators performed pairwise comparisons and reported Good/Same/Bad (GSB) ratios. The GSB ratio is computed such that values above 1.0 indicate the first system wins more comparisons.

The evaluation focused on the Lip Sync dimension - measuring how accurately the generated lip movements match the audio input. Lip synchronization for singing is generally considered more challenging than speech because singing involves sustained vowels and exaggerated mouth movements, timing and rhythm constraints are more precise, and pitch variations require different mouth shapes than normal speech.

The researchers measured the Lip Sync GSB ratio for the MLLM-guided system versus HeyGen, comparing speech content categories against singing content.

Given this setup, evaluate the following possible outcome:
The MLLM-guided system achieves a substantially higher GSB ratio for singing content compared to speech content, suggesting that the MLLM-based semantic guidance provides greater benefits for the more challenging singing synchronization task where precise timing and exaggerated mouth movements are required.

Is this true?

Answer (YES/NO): YES